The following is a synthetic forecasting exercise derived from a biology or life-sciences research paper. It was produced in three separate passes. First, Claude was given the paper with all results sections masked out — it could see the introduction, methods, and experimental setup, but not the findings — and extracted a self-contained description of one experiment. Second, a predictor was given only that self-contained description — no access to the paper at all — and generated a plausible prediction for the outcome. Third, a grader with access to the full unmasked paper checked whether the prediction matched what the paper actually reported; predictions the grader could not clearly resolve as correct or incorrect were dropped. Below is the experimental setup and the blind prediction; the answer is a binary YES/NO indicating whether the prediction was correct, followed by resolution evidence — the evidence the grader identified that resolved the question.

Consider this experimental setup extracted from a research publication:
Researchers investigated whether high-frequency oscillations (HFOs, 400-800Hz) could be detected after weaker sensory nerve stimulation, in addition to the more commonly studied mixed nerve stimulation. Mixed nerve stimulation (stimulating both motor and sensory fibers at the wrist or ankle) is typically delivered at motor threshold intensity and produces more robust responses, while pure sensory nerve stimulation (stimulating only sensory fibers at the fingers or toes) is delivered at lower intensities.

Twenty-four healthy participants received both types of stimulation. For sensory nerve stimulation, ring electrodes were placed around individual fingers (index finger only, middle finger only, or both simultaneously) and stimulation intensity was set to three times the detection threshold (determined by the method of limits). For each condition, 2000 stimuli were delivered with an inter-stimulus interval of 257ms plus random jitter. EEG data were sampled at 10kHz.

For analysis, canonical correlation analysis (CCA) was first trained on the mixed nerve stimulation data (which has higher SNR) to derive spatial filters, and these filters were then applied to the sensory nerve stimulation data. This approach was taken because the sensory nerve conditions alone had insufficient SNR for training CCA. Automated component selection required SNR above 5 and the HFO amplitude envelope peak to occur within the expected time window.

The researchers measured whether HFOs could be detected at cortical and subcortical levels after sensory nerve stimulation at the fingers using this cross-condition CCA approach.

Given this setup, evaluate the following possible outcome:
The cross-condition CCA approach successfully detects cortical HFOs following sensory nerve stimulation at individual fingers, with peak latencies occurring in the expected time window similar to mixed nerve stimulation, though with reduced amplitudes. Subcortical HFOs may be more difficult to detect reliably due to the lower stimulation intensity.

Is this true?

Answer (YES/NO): YES